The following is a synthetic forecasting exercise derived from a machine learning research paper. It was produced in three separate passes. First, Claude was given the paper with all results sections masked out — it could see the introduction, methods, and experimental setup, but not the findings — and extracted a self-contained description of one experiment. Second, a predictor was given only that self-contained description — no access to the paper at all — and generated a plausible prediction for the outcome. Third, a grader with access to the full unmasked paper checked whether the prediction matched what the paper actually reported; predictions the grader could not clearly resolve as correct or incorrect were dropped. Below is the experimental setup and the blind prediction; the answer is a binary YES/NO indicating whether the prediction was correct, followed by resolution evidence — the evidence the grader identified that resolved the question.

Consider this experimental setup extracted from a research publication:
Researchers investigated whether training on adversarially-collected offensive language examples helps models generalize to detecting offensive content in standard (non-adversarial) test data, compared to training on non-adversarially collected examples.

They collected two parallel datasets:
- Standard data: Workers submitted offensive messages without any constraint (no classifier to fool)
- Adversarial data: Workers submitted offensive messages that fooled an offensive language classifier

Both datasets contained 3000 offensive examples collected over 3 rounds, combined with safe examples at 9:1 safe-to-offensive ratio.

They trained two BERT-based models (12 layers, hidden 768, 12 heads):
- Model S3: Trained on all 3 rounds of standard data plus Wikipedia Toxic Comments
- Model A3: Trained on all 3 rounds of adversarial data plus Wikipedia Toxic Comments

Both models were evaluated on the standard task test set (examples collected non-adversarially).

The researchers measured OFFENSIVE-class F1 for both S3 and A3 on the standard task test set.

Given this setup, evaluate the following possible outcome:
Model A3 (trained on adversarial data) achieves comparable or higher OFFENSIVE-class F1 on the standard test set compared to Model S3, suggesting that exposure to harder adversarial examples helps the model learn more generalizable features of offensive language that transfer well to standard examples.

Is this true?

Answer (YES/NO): NO